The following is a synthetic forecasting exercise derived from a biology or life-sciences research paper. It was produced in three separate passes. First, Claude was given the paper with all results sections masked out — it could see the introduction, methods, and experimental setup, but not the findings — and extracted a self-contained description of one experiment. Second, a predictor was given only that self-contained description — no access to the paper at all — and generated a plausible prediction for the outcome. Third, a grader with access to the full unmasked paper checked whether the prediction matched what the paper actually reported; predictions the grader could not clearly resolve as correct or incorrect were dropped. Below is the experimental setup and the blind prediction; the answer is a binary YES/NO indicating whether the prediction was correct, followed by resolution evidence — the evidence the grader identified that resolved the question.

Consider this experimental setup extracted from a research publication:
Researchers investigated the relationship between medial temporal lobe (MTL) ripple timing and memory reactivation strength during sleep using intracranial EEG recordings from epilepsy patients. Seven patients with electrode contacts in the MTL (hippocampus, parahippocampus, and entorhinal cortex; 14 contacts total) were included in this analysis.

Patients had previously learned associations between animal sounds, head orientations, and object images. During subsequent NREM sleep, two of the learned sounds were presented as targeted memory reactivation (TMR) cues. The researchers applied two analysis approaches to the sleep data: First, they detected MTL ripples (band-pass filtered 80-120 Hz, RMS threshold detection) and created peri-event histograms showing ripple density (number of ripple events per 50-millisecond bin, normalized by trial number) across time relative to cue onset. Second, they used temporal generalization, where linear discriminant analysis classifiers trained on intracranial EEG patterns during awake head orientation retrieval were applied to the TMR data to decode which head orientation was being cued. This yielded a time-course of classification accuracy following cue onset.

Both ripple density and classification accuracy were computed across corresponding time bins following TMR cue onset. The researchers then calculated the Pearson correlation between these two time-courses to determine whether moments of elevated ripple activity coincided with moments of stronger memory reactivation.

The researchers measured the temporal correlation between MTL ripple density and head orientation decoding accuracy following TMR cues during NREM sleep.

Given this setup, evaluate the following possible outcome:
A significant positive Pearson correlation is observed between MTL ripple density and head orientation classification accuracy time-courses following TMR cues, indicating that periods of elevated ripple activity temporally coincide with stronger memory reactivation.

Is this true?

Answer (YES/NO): YES